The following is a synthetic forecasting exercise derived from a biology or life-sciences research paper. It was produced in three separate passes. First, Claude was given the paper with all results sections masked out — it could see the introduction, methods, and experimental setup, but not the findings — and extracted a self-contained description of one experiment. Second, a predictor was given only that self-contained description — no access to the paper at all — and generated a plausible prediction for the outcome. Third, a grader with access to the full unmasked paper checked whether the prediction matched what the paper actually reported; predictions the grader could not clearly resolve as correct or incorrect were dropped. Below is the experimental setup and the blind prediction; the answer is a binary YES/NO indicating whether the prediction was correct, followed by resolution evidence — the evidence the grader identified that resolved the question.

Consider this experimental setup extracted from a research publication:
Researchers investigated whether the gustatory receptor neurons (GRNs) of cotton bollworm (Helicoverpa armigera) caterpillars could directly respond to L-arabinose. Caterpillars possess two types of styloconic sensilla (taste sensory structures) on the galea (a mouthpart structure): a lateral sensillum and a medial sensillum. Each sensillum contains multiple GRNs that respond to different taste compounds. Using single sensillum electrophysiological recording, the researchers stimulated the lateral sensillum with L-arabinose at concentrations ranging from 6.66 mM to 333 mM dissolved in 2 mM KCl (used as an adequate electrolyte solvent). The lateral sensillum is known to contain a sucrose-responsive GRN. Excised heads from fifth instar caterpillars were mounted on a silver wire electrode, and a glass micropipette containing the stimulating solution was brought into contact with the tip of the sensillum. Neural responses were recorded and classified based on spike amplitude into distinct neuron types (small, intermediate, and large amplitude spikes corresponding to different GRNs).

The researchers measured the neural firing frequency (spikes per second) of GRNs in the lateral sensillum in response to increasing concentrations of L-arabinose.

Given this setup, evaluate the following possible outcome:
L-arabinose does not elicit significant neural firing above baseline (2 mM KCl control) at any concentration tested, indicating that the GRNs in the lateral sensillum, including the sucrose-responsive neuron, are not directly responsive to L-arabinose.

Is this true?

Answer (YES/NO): YES